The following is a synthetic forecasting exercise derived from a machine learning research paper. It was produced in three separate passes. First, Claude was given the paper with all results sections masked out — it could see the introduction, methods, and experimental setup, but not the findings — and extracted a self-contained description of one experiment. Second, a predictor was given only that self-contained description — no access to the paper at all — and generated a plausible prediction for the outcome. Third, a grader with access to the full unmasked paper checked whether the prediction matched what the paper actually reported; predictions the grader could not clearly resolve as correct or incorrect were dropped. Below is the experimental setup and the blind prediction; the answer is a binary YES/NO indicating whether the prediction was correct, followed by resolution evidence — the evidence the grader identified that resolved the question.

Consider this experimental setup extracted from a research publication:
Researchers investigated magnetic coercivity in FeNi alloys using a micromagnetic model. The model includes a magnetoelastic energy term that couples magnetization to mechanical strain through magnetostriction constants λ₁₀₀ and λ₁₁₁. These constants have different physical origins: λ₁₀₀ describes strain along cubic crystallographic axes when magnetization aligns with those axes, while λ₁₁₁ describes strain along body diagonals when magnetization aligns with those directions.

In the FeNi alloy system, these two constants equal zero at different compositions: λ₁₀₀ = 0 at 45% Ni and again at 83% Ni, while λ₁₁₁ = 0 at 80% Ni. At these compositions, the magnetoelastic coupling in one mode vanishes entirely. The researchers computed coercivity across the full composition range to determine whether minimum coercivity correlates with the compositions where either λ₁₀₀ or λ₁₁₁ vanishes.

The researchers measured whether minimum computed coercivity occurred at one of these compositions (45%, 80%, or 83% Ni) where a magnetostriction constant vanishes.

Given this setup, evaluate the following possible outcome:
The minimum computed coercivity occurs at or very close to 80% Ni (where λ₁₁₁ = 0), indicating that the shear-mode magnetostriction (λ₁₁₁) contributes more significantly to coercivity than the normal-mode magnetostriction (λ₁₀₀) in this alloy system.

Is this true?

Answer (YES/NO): NO